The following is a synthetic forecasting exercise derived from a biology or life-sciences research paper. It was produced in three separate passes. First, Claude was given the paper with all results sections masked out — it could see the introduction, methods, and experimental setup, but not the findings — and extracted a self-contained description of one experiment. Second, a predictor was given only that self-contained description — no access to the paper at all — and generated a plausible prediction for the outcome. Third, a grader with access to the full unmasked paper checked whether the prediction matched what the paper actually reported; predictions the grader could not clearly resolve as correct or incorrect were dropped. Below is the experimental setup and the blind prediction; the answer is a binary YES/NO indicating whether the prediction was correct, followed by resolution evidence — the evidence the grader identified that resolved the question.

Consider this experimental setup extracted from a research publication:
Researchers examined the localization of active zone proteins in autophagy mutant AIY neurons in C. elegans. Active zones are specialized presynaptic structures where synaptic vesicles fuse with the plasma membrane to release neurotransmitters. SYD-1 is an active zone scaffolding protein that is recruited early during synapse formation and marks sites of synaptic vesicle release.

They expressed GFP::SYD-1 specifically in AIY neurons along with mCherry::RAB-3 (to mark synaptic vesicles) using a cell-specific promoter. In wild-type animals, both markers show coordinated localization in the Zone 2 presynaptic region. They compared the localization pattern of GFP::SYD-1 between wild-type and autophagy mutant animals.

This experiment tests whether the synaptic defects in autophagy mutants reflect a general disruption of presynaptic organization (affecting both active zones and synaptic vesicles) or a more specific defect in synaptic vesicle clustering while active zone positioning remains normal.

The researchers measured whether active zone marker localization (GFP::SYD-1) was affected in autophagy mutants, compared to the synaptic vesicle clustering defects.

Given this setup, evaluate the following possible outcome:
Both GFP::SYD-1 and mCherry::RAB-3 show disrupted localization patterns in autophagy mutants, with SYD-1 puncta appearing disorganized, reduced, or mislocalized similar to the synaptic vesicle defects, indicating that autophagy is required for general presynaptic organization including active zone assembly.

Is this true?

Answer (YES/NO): YES